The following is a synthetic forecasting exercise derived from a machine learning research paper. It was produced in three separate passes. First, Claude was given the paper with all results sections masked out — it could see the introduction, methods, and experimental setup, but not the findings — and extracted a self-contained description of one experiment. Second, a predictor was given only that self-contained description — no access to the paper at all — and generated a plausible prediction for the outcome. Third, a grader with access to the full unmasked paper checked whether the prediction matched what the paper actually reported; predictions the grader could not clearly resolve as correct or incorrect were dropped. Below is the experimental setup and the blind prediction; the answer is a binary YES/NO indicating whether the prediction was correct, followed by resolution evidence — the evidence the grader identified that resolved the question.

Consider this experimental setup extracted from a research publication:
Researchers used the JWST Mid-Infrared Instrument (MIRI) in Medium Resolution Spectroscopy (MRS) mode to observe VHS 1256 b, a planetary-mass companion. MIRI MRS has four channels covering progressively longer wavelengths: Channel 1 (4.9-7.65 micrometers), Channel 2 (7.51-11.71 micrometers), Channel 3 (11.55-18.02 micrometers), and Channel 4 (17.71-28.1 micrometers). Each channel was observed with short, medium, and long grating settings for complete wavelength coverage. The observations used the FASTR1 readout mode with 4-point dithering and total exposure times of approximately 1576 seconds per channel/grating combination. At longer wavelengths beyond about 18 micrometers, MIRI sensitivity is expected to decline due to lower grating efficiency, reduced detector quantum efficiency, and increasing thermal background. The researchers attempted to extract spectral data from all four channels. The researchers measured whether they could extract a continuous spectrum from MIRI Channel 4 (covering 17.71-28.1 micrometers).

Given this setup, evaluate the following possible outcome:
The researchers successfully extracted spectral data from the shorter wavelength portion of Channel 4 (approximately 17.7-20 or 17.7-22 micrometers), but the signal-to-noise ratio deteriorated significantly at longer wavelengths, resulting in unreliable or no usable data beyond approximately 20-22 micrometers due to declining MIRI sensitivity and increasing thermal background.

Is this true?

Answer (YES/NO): NO